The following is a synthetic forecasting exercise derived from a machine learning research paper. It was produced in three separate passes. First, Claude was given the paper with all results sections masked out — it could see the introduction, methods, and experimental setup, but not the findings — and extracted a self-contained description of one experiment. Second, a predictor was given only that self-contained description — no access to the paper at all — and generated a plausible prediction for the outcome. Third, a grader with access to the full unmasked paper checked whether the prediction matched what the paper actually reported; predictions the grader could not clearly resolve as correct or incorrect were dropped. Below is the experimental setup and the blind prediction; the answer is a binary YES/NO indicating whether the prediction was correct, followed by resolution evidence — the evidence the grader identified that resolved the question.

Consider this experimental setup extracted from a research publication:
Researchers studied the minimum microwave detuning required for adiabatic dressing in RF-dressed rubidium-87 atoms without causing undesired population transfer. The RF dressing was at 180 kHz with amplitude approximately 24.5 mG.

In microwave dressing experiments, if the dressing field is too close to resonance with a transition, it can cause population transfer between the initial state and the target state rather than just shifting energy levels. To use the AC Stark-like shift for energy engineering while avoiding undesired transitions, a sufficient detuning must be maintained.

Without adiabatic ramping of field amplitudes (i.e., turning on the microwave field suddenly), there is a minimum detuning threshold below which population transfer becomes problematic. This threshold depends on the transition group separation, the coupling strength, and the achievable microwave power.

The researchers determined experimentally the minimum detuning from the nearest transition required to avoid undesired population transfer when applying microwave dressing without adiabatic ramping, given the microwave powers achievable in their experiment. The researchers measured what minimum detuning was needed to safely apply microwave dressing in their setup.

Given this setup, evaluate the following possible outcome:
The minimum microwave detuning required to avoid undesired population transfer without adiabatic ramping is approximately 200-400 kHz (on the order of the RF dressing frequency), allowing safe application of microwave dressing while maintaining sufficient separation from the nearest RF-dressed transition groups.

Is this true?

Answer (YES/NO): NO